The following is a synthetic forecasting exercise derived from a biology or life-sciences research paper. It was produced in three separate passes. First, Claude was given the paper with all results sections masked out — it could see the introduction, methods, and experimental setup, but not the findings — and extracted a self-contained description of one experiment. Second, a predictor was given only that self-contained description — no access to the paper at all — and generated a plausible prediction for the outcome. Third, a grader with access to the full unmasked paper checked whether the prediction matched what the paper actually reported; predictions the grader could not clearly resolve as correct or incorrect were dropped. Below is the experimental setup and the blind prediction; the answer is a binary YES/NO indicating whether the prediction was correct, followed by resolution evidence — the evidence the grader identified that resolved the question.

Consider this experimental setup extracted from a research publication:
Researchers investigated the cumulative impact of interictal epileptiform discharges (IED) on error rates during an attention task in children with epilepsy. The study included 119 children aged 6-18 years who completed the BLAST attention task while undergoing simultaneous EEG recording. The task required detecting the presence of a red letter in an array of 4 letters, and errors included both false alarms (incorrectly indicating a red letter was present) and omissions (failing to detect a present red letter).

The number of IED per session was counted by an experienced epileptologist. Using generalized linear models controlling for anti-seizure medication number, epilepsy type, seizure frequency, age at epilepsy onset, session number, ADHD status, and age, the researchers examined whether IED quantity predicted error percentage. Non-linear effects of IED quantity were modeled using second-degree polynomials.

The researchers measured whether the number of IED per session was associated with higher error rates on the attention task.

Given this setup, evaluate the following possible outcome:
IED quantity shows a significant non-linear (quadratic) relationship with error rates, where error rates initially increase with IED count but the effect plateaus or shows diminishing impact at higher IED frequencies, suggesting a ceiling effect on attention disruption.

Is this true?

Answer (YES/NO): NO